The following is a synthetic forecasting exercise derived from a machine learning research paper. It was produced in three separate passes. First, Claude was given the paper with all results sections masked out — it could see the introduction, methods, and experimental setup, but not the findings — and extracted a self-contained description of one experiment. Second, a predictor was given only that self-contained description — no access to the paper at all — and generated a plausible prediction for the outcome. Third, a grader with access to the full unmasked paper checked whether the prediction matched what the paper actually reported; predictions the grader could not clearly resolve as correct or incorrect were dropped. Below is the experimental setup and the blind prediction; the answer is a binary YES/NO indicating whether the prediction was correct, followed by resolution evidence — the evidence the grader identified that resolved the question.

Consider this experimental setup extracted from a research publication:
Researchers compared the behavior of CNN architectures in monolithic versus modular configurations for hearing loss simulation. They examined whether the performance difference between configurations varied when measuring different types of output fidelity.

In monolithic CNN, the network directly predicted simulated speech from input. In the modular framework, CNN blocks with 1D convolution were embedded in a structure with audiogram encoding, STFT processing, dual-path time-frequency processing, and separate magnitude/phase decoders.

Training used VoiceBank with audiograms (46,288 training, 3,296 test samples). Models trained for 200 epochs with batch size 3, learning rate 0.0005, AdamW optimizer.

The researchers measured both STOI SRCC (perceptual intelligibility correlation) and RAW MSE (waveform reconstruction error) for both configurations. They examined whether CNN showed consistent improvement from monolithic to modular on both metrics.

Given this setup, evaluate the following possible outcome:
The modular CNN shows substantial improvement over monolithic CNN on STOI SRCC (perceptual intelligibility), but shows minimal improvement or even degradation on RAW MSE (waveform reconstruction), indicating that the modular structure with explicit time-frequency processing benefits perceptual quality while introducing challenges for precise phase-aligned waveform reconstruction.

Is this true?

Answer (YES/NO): YES